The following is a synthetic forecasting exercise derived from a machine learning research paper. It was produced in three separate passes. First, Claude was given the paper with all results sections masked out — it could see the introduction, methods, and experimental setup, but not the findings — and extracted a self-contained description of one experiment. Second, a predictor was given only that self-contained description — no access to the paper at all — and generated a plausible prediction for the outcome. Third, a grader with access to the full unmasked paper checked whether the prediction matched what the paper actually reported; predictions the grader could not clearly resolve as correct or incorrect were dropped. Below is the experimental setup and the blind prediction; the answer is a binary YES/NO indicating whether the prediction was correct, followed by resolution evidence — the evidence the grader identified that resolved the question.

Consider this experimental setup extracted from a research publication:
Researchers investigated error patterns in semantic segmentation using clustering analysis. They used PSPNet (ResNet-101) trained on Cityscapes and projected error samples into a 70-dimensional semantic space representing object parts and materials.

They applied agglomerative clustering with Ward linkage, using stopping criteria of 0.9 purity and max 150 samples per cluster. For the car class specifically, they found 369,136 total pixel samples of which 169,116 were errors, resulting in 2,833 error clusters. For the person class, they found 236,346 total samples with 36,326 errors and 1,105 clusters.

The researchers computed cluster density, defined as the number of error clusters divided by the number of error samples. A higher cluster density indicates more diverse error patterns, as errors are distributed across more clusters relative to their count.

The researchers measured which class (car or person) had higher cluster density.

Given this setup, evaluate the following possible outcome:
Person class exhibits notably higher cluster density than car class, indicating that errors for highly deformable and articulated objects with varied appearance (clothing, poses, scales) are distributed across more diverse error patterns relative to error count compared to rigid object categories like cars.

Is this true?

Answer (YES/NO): YES